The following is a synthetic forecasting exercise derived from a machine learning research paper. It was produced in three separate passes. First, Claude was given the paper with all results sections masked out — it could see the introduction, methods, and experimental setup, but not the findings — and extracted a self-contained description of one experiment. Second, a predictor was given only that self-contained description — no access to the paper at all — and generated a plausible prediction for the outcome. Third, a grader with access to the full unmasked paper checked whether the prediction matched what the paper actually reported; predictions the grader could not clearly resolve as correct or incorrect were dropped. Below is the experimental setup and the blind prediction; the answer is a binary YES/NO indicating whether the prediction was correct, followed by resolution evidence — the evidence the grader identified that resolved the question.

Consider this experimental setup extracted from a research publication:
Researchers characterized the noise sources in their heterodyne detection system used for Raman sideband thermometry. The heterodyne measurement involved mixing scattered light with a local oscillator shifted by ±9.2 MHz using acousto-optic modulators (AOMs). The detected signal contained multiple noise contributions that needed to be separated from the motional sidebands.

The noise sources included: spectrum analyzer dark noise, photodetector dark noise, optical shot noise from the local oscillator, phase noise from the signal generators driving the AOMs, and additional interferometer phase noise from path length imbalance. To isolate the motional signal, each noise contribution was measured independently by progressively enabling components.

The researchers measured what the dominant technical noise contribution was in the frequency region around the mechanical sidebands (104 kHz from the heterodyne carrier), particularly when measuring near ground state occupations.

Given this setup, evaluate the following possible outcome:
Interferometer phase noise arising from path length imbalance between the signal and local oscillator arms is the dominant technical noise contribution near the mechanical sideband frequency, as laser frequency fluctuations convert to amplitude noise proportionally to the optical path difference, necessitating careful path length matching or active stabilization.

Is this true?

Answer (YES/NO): NO